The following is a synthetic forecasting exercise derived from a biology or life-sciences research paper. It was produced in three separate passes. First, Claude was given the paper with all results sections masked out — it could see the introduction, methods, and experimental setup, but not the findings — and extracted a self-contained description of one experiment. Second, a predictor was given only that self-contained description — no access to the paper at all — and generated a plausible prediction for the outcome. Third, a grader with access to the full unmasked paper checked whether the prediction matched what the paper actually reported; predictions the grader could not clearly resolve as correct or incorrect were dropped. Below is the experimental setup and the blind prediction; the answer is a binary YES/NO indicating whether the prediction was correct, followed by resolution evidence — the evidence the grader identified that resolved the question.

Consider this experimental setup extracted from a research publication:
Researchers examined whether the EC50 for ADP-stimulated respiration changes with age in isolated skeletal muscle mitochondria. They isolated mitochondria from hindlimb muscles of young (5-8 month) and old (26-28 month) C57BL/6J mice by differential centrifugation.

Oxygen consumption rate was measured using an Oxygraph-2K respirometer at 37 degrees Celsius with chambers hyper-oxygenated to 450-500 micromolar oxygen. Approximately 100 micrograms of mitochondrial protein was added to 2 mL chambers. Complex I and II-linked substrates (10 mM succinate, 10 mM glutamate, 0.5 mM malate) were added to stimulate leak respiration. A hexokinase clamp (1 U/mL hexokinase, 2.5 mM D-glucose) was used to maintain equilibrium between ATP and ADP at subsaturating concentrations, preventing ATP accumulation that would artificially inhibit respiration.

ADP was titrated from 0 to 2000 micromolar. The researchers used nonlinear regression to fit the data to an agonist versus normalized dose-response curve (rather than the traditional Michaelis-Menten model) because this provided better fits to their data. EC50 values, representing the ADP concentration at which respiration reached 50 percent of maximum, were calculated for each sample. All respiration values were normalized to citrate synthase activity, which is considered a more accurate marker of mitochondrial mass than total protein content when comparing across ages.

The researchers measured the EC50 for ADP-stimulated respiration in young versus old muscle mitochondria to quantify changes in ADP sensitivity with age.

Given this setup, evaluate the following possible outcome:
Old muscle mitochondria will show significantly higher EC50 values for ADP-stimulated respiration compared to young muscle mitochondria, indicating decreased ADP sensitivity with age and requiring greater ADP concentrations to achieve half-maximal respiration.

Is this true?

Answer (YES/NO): NO